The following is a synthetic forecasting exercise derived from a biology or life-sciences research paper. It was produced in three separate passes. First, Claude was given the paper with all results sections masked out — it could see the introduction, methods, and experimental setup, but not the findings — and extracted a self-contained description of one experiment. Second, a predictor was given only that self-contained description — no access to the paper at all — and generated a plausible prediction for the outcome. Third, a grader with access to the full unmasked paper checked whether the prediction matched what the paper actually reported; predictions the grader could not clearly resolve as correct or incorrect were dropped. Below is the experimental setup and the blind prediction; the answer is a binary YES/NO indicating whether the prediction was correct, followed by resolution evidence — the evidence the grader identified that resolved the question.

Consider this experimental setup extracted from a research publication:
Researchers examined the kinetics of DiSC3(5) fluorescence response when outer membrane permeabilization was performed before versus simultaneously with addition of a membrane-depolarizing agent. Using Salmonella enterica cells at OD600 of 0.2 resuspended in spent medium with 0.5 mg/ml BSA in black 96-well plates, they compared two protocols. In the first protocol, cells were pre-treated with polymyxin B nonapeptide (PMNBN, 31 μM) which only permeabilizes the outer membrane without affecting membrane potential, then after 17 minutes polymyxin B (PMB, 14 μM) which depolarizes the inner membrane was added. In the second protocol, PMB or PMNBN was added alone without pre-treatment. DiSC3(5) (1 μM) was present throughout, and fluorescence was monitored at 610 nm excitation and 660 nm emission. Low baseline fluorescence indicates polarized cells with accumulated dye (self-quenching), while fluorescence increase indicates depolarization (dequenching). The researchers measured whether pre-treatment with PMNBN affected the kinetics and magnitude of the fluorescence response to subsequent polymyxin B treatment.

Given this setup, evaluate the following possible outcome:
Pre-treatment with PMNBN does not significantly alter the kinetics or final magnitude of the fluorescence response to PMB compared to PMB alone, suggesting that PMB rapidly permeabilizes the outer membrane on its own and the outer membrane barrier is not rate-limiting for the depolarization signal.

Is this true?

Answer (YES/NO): NO